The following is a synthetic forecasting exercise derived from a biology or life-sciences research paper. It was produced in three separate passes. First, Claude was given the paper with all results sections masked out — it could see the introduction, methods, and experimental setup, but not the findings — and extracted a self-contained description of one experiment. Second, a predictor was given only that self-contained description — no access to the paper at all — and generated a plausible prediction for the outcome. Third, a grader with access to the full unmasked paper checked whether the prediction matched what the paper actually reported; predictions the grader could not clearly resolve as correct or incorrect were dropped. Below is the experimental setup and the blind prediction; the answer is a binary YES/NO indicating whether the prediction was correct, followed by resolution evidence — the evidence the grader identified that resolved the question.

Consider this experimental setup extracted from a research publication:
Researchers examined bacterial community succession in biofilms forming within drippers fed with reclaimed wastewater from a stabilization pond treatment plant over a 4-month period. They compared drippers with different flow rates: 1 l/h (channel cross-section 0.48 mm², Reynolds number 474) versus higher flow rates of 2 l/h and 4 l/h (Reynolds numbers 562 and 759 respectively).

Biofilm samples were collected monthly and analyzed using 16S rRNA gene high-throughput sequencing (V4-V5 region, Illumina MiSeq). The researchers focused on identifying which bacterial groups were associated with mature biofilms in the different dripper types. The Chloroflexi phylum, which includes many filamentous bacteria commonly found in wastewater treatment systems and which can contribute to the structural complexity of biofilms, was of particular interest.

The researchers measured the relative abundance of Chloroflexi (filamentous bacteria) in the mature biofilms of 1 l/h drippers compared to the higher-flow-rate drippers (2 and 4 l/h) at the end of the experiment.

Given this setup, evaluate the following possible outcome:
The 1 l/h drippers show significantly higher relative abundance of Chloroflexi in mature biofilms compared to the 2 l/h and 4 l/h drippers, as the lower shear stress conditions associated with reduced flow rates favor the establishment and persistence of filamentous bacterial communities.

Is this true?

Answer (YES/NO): YES